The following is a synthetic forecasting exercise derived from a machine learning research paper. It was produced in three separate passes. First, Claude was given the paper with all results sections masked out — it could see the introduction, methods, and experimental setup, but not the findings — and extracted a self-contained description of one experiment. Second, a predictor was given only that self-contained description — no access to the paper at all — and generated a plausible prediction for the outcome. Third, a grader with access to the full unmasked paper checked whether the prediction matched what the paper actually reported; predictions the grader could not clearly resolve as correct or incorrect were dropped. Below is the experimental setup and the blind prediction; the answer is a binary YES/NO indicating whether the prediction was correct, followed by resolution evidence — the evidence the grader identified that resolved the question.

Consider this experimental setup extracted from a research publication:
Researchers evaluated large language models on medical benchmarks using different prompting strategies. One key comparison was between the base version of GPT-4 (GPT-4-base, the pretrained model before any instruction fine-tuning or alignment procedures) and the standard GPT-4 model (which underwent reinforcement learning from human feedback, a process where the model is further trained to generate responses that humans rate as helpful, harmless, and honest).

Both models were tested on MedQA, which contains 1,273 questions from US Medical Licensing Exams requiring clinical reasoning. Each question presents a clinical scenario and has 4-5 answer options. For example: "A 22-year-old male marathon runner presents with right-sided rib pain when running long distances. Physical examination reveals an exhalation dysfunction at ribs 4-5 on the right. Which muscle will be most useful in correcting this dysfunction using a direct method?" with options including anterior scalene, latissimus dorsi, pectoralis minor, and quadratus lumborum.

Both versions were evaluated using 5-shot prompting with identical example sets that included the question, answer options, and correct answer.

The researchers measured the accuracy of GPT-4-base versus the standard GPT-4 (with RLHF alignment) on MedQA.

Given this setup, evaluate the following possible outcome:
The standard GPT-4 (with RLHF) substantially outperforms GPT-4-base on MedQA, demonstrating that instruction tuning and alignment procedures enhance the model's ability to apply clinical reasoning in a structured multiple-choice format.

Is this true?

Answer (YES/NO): NO